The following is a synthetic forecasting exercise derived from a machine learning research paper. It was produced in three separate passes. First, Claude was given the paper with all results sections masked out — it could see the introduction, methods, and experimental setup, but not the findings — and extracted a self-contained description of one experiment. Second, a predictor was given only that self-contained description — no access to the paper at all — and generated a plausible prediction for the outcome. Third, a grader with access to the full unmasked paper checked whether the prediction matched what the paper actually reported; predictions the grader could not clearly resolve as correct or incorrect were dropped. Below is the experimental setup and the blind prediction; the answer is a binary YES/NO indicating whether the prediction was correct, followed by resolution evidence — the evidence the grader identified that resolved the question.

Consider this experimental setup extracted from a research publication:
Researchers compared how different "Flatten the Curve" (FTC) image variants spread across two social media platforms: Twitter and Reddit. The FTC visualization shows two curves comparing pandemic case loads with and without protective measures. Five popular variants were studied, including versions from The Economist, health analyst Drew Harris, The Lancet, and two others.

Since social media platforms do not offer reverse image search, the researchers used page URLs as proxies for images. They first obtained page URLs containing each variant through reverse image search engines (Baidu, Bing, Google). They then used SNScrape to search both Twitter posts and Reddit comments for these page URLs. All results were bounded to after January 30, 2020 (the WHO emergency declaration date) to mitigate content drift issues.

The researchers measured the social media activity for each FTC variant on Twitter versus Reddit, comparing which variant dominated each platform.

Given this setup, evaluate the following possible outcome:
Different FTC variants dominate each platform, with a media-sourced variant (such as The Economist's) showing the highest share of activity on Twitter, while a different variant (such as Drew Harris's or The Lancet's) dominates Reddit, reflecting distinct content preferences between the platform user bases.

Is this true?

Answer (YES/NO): NO